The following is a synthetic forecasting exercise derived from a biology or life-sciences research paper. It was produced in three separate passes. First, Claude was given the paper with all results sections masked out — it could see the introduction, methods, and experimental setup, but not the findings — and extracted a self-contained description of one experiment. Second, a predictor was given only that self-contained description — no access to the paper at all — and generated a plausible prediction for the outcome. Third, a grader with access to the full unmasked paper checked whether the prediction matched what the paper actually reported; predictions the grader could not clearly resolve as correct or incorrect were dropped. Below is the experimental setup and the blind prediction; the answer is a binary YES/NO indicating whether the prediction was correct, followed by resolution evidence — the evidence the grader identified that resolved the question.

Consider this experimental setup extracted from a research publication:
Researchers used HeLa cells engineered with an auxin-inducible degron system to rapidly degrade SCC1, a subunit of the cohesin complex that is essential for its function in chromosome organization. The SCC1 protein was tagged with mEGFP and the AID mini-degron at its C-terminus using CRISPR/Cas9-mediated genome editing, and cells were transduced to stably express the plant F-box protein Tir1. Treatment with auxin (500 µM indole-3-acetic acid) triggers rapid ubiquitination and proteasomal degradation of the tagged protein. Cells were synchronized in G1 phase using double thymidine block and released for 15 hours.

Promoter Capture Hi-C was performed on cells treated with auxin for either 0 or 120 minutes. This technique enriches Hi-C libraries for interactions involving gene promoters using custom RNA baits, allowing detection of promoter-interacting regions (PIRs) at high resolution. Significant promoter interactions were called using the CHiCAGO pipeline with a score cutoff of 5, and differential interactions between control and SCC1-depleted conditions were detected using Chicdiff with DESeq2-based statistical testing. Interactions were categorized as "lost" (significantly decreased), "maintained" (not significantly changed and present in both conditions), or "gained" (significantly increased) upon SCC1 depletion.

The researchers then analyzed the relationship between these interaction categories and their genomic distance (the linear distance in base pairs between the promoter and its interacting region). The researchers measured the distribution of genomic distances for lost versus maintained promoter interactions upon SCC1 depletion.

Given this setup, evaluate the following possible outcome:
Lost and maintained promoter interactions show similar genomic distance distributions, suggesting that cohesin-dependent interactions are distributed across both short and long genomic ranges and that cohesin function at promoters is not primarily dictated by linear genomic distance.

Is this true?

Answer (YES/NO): NO